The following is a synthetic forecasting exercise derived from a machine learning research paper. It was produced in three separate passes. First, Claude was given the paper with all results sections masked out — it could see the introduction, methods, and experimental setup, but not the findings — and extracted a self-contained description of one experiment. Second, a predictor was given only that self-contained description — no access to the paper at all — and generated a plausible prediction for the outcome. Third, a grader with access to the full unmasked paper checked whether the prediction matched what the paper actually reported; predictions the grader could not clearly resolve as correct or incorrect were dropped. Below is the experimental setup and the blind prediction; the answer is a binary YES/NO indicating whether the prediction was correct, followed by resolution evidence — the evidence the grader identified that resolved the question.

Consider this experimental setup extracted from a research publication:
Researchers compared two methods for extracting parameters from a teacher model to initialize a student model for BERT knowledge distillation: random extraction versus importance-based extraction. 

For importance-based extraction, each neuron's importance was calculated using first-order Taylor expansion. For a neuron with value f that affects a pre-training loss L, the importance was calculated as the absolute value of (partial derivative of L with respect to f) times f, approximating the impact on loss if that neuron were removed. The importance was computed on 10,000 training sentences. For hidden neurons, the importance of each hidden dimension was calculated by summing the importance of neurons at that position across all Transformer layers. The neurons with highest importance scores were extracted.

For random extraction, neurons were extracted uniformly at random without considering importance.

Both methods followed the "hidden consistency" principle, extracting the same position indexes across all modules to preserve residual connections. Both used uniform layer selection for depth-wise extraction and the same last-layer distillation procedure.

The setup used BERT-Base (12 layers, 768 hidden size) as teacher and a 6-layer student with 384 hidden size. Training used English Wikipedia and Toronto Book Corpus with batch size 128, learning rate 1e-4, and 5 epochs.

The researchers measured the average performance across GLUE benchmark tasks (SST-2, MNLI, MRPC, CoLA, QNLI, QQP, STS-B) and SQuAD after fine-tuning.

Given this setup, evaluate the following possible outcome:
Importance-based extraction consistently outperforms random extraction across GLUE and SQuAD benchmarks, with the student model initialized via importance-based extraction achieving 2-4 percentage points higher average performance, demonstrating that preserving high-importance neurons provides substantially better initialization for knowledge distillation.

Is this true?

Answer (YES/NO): NO